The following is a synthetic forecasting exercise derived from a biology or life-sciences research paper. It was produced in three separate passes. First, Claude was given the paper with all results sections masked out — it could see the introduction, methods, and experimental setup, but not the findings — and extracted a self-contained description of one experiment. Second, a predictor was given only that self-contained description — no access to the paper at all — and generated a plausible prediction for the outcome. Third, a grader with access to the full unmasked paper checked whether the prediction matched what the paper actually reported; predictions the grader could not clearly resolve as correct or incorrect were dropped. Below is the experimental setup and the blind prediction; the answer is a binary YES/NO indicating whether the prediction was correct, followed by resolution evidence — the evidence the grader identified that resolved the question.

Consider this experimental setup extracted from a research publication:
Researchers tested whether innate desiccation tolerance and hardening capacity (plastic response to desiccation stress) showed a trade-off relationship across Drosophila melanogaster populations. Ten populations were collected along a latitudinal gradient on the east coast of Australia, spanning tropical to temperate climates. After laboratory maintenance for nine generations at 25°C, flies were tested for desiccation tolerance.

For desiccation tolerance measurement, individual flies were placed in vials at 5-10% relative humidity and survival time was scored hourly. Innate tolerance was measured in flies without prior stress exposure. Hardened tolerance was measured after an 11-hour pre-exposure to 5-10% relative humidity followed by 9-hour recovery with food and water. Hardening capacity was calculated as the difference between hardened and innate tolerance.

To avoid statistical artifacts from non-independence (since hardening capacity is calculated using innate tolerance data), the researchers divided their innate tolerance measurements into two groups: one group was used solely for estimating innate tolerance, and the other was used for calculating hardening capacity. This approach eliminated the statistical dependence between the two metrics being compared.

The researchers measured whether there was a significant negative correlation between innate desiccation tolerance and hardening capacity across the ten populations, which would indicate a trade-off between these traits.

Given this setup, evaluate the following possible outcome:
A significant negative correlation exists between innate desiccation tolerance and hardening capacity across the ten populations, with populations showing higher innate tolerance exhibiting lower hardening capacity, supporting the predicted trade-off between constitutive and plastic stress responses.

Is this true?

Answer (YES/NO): YES